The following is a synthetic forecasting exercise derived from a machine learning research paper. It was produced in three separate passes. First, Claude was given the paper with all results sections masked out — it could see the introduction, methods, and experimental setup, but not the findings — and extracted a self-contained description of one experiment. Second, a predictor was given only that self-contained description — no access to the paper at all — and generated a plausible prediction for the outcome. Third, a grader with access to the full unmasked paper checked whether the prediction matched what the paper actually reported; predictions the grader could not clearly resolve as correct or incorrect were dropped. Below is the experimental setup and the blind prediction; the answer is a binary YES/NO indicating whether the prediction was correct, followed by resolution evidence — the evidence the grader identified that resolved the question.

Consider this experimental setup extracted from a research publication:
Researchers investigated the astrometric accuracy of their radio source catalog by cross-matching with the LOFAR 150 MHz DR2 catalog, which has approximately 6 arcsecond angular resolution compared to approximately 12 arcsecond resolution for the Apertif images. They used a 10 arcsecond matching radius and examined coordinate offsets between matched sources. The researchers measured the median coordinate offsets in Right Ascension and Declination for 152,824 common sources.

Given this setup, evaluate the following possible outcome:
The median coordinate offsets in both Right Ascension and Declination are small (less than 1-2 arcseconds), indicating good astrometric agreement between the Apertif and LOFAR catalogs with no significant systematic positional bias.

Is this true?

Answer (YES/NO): YES